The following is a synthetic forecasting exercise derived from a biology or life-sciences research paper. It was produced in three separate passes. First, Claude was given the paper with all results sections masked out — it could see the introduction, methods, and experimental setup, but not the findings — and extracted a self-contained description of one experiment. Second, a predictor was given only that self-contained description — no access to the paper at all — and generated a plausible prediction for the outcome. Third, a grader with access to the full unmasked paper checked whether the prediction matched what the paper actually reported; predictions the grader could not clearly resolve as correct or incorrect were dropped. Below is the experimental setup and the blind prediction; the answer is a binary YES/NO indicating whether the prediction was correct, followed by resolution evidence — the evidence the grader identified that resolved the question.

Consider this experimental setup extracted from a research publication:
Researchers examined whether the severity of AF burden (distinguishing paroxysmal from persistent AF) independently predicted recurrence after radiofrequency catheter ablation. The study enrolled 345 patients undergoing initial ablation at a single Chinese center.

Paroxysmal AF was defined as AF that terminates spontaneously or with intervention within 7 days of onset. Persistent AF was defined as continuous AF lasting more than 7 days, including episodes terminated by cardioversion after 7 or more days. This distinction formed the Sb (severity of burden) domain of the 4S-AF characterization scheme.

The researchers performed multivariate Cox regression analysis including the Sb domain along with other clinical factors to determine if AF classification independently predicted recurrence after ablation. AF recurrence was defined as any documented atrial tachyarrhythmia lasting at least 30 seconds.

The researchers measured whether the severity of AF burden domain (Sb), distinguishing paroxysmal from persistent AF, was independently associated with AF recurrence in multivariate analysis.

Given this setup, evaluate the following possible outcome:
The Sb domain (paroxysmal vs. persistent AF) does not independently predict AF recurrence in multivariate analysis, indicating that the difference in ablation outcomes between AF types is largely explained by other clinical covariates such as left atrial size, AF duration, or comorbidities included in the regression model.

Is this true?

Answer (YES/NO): NO